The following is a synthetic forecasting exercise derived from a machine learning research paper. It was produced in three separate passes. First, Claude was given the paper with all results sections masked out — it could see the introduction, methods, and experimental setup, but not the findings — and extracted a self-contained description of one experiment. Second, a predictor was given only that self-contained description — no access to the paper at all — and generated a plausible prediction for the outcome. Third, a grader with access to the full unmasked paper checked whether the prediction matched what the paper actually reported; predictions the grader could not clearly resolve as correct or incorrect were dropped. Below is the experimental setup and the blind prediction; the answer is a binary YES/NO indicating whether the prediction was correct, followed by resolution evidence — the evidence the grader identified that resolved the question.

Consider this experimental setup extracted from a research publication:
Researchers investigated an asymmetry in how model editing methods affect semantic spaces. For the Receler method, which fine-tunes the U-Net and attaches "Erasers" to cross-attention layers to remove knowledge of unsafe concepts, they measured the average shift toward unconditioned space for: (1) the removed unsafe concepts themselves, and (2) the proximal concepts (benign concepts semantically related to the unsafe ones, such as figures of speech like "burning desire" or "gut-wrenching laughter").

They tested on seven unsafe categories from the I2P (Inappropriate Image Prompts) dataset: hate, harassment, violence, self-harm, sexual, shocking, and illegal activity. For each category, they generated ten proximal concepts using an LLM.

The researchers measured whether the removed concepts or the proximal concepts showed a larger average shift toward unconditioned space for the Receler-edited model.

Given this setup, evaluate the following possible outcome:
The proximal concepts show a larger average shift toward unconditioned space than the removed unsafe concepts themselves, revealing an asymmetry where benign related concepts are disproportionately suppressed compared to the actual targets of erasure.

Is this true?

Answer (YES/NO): YES